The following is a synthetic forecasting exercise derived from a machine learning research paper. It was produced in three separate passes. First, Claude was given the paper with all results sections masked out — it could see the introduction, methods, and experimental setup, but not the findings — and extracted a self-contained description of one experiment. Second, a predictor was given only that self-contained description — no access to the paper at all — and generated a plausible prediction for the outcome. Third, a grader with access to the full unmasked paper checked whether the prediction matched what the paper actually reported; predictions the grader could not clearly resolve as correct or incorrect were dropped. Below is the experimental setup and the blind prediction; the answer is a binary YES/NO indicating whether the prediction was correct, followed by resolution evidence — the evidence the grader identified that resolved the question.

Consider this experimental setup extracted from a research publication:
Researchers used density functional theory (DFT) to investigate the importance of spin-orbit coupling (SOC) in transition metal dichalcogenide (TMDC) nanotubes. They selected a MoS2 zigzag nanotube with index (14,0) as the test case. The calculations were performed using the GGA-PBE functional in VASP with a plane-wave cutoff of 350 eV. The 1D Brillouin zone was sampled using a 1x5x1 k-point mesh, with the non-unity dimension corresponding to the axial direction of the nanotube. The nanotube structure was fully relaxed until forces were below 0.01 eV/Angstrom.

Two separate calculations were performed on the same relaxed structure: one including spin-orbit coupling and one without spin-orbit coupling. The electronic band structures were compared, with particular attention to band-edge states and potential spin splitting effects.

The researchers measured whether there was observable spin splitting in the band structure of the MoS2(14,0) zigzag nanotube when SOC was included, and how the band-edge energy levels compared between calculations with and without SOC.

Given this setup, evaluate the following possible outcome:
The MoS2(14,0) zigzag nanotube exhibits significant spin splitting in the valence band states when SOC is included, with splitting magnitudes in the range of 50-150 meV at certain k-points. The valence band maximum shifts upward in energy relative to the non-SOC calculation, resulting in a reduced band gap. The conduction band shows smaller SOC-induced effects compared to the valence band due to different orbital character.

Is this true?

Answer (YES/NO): NO